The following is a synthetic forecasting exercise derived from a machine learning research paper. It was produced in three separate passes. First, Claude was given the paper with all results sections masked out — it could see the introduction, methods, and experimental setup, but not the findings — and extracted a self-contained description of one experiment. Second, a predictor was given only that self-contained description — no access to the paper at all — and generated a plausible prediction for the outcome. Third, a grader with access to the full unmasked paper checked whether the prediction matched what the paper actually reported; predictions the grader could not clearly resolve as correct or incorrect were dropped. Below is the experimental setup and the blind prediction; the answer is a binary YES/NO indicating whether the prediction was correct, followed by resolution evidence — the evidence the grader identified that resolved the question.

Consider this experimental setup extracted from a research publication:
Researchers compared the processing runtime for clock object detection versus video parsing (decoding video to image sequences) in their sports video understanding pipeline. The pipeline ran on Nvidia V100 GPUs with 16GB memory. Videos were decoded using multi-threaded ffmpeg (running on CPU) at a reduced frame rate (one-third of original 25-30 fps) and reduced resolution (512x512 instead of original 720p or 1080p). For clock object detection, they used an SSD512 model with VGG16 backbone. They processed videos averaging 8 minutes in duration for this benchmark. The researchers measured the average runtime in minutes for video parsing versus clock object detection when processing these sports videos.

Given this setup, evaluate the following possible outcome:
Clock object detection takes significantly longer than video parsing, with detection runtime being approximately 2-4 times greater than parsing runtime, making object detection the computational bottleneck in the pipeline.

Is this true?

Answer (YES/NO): NO